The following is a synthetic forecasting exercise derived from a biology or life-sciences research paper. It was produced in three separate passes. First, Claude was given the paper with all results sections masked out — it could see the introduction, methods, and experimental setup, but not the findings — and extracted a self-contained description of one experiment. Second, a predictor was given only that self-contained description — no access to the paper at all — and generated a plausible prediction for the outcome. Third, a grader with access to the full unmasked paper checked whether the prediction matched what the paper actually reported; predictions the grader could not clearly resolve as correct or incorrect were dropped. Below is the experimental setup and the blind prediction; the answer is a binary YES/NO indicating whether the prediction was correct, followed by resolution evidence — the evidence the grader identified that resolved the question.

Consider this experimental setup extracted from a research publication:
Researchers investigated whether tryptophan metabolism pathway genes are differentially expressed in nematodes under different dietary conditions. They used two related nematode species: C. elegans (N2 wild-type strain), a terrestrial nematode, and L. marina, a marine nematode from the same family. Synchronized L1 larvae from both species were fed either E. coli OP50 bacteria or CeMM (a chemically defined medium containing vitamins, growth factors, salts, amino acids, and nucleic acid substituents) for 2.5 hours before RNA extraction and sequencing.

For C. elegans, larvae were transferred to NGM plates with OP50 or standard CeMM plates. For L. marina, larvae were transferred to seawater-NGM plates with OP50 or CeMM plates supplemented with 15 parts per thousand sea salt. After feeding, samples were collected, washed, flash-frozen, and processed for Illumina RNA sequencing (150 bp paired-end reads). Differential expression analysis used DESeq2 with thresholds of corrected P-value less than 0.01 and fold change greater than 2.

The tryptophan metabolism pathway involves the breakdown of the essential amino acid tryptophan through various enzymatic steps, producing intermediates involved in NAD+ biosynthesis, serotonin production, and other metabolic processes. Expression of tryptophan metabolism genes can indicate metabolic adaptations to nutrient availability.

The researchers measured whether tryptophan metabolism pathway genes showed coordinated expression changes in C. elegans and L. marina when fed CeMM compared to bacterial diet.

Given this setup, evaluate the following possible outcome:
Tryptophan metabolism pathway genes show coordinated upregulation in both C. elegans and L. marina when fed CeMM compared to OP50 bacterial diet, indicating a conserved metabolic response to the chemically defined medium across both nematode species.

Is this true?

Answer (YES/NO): YES